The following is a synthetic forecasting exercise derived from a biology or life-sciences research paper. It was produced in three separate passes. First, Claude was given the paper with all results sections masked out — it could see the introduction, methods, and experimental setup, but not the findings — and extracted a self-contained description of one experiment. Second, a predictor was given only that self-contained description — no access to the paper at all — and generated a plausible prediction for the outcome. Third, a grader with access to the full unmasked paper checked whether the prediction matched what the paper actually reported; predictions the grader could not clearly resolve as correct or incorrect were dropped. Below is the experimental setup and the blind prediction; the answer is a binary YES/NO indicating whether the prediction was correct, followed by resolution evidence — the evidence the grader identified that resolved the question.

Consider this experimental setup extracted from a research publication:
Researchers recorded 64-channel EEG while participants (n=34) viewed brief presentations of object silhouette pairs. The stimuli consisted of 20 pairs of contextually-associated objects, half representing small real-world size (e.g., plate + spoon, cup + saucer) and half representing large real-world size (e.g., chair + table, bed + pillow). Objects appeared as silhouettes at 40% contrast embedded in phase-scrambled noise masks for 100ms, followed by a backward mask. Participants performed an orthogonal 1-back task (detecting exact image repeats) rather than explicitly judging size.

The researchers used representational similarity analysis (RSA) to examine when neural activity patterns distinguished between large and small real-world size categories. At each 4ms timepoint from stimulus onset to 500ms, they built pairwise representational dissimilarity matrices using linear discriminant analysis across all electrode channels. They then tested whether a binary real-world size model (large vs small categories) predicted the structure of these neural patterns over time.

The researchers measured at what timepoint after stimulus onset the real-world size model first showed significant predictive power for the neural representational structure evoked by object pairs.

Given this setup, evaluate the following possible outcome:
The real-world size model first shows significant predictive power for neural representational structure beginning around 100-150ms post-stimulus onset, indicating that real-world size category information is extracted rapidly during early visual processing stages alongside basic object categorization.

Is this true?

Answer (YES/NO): NO